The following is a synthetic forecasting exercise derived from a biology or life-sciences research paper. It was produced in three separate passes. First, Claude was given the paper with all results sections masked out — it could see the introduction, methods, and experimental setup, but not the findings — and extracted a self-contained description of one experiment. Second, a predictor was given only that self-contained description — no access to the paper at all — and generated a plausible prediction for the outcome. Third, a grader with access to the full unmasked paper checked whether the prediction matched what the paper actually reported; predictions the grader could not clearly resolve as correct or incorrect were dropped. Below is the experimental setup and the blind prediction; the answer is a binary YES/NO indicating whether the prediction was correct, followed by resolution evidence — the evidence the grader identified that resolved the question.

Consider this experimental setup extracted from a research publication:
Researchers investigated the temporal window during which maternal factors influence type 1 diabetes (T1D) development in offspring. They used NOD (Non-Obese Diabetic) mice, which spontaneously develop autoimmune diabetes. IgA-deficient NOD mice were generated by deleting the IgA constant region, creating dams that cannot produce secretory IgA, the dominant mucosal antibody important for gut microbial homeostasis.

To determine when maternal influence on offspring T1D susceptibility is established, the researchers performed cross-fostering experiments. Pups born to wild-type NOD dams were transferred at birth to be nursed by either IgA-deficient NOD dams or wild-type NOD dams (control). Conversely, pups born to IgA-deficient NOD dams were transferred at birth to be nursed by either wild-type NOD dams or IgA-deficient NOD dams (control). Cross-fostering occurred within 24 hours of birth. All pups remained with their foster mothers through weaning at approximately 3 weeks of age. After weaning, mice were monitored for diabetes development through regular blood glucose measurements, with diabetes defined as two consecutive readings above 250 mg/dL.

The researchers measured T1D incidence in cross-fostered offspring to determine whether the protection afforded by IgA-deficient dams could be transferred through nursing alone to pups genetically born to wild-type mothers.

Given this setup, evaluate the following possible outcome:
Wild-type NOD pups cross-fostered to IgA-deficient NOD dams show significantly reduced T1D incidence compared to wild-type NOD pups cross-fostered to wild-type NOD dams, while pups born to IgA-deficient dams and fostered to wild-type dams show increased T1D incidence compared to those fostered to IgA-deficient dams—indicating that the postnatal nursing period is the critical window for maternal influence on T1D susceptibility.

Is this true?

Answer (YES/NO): NO